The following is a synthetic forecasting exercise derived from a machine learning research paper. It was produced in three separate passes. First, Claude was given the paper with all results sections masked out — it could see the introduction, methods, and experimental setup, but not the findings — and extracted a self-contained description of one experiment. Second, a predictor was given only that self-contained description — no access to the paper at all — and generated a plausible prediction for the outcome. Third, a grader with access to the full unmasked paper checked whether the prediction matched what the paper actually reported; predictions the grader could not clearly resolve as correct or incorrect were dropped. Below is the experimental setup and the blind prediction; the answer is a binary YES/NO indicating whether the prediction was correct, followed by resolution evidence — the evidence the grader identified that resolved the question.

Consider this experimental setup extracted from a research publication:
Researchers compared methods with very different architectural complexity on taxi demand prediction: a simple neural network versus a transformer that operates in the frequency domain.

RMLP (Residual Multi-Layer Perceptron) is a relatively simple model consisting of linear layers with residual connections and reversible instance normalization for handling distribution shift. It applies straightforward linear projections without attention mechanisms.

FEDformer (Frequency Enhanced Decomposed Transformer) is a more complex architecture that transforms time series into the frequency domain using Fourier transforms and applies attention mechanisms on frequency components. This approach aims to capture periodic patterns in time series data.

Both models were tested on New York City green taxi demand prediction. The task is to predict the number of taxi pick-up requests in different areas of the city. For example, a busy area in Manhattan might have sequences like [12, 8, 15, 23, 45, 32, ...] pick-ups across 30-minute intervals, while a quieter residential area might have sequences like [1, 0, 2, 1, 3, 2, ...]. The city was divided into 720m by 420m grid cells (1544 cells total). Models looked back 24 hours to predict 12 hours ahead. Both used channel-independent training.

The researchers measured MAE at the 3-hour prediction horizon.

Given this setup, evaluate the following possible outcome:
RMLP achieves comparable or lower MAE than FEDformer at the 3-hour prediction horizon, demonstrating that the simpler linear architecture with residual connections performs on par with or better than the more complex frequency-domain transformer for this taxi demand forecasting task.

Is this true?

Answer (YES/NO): YES